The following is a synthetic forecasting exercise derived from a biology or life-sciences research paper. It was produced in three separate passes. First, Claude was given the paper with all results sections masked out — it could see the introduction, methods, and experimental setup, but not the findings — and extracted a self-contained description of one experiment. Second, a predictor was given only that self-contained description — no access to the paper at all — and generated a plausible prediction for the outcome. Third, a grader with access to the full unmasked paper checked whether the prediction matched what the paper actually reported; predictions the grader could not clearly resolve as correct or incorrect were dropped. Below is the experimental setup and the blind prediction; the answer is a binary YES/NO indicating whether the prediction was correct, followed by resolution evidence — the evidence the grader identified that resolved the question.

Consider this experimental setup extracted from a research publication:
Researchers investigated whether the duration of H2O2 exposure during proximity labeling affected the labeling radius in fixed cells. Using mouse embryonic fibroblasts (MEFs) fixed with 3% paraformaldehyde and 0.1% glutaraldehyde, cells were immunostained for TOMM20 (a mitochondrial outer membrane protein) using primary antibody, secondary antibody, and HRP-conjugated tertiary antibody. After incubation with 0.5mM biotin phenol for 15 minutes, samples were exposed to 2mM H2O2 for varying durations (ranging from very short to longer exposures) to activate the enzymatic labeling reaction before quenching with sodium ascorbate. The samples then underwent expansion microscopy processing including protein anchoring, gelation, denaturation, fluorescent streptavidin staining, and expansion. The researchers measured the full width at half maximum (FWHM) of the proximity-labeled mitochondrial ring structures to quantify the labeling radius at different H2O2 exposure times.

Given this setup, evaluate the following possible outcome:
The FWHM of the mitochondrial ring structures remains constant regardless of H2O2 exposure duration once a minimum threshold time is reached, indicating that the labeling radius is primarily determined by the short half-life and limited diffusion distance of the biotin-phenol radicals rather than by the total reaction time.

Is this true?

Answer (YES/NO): NO